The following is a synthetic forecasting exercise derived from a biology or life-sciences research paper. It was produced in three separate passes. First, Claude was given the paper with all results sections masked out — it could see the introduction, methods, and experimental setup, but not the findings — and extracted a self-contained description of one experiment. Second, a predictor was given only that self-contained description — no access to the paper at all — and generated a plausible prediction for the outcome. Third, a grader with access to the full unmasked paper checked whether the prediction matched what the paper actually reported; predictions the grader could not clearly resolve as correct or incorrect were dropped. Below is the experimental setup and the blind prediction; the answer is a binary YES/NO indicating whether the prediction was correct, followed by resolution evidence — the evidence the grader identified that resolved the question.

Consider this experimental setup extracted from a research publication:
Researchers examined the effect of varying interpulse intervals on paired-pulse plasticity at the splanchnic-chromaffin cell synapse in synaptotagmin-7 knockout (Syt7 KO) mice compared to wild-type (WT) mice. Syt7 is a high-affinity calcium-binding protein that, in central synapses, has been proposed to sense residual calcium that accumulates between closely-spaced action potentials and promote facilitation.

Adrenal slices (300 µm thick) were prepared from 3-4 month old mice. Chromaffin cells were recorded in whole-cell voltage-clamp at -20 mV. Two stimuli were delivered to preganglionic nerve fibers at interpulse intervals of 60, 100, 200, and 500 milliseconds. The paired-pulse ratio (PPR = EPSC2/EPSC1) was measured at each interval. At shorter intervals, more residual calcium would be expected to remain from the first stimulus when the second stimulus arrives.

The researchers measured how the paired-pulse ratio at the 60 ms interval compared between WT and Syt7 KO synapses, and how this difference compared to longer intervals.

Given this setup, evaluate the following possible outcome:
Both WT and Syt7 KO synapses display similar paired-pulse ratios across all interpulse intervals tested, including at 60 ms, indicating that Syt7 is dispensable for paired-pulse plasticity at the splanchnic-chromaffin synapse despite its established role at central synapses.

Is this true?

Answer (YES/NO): NO